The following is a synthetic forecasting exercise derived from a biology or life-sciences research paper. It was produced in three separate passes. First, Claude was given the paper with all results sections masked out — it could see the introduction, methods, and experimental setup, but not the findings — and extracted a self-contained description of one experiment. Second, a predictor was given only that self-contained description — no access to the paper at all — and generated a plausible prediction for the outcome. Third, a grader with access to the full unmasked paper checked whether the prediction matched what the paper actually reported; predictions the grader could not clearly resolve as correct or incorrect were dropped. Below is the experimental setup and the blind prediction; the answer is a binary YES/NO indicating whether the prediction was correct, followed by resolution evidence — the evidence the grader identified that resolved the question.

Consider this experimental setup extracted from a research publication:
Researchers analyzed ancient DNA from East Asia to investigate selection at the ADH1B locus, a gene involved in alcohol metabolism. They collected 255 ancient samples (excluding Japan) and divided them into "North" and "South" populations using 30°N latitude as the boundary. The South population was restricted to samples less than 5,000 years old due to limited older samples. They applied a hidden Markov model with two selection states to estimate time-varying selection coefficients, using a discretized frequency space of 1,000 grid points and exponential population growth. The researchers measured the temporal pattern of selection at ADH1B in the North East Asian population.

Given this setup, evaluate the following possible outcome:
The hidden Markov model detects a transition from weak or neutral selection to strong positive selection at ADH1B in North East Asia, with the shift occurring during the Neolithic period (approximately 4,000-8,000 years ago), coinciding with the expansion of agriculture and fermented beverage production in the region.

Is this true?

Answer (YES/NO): YES